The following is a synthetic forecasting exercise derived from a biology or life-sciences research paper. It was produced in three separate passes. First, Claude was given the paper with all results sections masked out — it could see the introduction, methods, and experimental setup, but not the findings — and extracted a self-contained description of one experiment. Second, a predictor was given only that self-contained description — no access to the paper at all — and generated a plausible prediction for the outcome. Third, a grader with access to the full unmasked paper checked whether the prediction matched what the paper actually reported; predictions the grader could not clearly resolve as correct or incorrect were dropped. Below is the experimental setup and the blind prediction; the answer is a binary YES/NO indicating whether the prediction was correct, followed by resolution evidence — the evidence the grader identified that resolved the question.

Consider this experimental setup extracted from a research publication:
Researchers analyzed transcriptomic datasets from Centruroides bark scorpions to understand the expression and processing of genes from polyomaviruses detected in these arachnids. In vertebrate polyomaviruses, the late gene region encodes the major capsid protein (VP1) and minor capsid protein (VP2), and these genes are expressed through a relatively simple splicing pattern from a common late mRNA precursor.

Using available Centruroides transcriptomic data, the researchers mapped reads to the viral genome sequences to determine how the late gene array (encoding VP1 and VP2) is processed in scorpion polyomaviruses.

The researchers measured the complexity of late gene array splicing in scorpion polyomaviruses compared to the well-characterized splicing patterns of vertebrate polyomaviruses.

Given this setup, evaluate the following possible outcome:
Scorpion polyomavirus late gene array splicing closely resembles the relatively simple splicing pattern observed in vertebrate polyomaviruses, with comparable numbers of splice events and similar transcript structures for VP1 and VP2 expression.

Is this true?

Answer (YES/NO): NO